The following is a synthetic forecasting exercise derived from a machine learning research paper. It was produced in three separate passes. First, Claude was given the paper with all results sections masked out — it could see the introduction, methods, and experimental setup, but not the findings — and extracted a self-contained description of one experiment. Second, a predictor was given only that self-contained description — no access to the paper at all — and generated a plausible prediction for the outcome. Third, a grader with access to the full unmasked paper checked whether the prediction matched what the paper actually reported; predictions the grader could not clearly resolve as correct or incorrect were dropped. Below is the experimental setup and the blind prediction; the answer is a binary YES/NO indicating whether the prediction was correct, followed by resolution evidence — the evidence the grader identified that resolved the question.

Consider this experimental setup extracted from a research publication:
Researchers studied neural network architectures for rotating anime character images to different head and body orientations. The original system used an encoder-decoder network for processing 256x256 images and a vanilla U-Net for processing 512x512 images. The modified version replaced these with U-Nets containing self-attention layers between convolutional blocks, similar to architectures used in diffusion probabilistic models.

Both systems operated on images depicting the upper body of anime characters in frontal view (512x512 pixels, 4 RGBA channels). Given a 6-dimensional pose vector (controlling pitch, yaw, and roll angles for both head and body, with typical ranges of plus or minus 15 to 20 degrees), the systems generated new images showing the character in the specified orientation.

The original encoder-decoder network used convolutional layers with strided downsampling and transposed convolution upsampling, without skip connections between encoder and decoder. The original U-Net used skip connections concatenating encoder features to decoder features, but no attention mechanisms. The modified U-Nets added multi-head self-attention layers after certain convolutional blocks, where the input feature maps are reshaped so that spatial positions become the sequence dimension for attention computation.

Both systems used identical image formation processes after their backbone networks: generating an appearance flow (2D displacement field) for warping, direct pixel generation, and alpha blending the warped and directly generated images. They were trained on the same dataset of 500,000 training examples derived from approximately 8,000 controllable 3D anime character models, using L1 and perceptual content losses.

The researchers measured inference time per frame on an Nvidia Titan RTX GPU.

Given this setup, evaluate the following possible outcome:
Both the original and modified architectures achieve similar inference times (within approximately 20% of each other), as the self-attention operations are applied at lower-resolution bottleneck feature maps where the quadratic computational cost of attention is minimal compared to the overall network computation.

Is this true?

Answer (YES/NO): NO